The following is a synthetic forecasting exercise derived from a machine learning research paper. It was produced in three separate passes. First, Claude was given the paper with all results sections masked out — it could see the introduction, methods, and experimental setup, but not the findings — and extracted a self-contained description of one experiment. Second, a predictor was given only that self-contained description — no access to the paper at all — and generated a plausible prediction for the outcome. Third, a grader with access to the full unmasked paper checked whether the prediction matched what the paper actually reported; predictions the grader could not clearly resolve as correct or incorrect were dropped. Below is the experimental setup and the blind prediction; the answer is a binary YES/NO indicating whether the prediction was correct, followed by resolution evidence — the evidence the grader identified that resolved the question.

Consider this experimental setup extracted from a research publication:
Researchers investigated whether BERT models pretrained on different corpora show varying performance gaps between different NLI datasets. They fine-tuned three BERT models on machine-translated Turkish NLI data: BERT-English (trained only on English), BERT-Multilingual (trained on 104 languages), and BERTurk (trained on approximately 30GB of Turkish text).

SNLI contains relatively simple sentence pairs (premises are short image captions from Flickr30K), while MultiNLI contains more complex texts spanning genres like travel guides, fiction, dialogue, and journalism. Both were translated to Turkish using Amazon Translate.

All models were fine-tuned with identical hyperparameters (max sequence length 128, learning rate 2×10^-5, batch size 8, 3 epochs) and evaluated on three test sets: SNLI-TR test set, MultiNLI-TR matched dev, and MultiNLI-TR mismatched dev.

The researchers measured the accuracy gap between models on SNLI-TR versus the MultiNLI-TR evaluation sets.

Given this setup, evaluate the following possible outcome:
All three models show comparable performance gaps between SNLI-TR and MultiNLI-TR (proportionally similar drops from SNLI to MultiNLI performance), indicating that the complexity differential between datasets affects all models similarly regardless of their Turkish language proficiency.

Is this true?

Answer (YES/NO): NO